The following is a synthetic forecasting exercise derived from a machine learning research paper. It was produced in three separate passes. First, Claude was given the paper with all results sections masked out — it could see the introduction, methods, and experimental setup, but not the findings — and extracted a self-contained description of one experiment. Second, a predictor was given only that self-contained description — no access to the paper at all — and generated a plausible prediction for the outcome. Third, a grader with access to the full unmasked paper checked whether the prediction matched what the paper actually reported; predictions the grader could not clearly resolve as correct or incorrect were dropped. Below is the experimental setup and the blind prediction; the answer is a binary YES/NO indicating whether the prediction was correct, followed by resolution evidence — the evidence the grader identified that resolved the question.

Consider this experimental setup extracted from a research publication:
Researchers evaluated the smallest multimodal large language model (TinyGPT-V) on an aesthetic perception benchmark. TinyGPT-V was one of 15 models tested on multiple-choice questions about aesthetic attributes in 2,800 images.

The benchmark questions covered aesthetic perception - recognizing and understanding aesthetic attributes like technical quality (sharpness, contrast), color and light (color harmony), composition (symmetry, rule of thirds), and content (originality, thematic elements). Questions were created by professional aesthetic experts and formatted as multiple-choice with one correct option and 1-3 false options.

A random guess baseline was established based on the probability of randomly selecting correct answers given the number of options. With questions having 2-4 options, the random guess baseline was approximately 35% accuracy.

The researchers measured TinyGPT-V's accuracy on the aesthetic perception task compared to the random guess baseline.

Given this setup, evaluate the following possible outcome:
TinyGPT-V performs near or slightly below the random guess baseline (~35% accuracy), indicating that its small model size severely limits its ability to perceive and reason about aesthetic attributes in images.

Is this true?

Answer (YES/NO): NO